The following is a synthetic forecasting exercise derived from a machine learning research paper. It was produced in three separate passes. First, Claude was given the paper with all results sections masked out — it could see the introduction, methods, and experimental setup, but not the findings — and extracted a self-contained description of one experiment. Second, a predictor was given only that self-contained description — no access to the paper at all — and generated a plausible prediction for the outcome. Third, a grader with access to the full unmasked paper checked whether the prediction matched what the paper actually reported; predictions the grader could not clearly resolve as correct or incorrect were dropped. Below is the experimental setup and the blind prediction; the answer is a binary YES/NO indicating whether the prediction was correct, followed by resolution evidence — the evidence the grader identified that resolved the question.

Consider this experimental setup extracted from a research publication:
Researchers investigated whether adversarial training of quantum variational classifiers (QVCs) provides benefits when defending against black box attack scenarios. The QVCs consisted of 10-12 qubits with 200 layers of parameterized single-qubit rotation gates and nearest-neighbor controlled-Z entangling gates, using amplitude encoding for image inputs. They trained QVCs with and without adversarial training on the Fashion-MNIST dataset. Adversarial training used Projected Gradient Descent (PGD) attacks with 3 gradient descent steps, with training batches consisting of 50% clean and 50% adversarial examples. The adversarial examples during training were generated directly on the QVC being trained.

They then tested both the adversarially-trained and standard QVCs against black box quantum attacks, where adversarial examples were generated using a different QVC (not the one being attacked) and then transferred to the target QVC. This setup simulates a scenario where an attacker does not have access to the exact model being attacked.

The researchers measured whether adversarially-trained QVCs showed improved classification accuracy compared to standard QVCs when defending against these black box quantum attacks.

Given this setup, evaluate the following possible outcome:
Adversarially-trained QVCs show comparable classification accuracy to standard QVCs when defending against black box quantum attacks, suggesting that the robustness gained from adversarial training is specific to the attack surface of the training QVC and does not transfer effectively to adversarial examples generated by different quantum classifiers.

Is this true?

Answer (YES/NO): YES